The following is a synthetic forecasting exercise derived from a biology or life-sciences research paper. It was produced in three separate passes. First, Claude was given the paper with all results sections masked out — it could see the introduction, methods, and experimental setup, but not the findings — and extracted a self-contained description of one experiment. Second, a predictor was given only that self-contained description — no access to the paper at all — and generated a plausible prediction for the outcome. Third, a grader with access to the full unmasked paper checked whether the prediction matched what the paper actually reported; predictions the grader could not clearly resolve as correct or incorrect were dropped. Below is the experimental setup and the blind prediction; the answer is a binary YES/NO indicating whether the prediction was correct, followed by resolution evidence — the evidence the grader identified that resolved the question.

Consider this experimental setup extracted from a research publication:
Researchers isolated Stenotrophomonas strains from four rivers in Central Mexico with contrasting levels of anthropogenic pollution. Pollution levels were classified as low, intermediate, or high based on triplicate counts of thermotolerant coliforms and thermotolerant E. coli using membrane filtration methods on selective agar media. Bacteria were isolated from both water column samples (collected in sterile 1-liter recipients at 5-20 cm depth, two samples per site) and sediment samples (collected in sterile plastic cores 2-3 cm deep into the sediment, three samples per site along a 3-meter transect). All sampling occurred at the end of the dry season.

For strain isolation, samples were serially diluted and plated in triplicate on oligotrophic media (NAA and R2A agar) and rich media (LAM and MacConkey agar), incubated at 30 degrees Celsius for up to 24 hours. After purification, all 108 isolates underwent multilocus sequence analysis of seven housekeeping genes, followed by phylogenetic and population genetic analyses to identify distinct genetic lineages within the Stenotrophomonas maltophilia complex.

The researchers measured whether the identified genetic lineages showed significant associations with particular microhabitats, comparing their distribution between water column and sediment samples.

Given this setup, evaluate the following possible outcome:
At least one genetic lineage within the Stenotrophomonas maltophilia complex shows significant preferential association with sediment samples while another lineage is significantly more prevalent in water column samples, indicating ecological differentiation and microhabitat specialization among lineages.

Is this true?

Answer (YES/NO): YES